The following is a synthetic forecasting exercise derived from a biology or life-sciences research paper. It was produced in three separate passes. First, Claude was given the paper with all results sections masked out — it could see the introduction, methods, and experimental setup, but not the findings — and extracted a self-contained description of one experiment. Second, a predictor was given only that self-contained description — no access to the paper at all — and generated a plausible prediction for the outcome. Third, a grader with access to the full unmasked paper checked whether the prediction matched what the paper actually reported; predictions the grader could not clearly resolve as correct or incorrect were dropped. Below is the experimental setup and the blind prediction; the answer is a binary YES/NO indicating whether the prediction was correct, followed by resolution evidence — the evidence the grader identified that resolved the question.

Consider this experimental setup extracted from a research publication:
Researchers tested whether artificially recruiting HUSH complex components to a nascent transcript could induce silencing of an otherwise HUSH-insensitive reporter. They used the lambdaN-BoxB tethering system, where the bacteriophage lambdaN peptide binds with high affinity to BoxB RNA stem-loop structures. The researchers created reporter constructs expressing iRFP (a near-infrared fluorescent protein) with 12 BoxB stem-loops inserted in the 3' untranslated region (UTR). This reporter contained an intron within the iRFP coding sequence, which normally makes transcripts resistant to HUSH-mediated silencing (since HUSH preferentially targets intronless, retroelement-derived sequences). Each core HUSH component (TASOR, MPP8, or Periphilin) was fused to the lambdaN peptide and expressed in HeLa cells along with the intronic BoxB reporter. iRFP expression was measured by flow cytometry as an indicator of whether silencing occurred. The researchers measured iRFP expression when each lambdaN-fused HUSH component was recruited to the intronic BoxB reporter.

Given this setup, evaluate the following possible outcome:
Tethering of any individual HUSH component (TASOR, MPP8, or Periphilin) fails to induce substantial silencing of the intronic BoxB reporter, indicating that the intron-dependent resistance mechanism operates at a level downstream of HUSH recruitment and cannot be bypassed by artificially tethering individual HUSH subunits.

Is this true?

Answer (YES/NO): NO